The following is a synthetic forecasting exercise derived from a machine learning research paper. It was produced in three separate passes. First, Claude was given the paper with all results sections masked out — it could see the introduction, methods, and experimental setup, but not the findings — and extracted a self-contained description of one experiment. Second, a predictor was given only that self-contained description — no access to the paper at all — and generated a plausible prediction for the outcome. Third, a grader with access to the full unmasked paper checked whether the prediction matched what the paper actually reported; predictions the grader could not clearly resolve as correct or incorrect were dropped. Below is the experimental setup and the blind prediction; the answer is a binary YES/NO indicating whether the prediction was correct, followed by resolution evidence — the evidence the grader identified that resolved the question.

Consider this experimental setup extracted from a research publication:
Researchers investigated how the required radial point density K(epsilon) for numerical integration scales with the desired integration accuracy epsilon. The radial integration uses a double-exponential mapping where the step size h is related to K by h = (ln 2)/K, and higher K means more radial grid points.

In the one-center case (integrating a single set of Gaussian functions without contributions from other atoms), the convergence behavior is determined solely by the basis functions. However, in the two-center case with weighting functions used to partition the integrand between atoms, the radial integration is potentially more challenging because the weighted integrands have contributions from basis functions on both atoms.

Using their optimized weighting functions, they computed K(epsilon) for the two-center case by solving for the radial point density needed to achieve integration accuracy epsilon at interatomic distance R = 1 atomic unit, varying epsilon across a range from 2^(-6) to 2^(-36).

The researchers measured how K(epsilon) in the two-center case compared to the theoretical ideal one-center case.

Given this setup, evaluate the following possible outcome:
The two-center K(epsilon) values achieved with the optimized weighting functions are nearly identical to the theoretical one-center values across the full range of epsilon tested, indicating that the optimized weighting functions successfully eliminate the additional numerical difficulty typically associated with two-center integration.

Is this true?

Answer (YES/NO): NO